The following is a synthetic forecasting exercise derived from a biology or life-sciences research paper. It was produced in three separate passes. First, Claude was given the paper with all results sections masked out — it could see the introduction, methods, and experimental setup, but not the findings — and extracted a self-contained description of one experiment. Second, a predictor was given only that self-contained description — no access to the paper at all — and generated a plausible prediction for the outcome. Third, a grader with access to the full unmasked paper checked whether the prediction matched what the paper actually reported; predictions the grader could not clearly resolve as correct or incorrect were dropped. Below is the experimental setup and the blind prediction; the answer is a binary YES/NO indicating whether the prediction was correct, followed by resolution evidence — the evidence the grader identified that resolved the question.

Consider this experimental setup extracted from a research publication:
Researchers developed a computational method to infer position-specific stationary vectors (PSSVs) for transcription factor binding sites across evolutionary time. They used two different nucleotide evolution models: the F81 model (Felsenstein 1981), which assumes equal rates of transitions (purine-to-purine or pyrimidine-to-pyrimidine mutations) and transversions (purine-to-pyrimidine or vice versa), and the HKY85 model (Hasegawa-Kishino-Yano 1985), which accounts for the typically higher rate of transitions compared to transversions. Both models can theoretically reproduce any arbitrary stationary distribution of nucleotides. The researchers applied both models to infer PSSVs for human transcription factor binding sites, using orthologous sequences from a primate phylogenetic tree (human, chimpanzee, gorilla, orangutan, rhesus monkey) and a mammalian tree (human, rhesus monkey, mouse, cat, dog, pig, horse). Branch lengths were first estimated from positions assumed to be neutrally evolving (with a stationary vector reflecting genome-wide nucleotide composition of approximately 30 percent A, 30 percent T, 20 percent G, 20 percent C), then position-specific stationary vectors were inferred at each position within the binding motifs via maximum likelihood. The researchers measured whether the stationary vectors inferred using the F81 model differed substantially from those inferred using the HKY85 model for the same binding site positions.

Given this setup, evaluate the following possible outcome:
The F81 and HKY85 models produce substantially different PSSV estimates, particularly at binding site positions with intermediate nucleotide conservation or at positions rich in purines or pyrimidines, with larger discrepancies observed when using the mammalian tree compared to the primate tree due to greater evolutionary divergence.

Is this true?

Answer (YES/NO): NO